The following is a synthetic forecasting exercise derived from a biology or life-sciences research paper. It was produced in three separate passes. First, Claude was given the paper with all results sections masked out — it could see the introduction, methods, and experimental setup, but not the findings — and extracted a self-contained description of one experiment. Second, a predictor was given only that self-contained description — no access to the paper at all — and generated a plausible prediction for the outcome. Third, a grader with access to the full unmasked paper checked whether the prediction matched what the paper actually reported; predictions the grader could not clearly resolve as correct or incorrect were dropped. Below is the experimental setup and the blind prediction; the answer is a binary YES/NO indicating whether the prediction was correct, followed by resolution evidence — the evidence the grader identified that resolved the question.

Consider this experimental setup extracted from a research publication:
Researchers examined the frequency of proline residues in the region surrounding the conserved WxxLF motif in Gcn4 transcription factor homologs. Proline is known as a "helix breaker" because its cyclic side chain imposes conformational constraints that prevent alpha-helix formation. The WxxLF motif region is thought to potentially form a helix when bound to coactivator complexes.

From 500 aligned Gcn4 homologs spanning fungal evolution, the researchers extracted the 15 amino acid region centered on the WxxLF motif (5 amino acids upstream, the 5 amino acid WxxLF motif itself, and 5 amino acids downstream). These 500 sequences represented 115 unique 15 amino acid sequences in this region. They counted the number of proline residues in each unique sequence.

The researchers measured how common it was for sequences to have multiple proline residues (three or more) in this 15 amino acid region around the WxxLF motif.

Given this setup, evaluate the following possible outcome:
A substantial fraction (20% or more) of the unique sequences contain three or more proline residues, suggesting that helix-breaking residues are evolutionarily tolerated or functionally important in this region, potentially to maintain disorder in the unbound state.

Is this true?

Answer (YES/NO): YES